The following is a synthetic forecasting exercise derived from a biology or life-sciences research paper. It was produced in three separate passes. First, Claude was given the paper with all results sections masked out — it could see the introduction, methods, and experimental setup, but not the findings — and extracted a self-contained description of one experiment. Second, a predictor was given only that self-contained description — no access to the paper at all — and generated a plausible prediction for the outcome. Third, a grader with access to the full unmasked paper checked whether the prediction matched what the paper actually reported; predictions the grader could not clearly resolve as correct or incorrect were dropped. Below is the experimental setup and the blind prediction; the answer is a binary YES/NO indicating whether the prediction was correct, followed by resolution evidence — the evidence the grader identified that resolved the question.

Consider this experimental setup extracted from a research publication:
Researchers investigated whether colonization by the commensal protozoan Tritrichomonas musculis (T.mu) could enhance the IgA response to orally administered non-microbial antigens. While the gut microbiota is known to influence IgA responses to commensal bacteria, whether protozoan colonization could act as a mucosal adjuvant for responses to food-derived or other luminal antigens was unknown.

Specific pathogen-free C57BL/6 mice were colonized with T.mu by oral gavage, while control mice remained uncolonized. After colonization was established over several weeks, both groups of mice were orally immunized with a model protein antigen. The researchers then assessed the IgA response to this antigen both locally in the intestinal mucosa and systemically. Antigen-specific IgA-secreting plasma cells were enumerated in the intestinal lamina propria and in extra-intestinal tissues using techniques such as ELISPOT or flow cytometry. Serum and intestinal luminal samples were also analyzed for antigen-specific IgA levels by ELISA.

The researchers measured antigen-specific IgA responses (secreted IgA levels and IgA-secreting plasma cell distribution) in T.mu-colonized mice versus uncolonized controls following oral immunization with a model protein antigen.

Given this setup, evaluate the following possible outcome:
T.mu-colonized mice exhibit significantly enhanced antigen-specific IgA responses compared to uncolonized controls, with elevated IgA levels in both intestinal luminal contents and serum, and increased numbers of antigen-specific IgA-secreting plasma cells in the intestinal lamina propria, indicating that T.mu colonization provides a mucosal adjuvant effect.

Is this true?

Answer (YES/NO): YES